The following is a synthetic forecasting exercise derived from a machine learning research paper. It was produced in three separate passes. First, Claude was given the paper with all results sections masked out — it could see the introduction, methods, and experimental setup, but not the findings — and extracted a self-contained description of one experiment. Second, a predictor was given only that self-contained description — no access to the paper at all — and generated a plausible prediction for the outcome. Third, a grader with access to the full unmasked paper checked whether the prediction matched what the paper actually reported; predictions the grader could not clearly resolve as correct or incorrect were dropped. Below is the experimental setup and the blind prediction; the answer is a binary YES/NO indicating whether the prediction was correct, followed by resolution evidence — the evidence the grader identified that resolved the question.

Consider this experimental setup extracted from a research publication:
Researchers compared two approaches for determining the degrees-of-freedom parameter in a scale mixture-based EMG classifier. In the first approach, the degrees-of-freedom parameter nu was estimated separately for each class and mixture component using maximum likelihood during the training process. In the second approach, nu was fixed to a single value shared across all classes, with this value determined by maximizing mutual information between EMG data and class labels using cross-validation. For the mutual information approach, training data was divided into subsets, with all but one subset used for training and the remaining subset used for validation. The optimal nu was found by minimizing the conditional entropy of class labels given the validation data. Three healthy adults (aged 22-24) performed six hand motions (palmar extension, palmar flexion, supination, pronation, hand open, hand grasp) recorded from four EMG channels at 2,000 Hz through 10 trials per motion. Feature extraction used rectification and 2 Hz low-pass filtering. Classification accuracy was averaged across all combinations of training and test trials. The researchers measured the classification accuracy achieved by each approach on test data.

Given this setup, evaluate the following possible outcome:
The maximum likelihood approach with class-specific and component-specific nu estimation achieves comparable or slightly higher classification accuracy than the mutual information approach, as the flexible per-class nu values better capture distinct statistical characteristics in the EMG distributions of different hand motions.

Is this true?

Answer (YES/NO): NO